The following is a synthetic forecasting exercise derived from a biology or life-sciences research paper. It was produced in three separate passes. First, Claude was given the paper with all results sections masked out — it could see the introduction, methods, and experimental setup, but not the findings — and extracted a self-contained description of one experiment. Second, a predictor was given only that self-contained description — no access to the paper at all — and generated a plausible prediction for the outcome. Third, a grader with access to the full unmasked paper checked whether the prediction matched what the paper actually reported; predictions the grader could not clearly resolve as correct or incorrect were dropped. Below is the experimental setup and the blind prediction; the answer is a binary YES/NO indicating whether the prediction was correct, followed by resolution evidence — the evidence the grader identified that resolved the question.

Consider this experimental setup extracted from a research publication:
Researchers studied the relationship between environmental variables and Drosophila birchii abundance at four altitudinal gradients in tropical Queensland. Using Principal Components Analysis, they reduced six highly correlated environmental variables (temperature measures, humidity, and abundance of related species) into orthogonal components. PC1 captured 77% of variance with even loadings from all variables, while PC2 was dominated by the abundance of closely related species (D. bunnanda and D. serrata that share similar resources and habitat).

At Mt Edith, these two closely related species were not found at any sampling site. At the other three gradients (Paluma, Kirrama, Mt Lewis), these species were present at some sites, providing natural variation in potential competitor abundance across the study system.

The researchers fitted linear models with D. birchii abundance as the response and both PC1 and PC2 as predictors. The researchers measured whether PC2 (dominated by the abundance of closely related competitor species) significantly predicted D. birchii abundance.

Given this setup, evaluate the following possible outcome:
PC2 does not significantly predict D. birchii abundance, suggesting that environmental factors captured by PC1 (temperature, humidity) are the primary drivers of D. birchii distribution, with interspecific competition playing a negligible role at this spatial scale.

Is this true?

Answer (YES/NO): YES